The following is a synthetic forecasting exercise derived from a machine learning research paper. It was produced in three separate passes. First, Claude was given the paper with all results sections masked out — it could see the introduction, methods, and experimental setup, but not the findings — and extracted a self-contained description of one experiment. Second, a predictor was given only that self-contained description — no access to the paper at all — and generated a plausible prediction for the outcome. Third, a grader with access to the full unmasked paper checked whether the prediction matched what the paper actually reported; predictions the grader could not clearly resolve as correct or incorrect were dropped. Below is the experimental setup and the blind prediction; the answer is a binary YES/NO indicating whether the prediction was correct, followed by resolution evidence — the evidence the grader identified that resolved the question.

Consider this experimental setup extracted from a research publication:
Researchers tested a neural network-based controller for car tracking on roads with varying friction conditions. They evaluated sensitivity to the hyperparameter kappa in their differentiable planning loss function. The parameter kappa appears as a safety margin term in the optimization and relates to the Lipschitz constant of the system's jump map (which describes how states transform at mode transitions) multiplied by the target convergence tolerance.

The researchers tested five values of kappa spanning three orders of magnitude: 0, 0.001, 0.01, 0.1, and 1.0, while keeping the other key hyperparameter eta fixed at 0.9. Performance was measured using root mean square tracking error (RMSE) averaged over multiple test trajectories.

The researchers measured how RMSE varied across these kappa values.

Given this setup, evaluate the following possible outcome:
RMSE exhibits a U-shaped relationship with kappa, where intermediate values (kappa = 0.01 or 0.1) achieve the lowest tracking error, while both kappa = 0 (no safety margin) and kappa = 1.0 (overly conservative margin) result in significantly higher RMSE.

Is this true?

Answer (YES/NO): NO